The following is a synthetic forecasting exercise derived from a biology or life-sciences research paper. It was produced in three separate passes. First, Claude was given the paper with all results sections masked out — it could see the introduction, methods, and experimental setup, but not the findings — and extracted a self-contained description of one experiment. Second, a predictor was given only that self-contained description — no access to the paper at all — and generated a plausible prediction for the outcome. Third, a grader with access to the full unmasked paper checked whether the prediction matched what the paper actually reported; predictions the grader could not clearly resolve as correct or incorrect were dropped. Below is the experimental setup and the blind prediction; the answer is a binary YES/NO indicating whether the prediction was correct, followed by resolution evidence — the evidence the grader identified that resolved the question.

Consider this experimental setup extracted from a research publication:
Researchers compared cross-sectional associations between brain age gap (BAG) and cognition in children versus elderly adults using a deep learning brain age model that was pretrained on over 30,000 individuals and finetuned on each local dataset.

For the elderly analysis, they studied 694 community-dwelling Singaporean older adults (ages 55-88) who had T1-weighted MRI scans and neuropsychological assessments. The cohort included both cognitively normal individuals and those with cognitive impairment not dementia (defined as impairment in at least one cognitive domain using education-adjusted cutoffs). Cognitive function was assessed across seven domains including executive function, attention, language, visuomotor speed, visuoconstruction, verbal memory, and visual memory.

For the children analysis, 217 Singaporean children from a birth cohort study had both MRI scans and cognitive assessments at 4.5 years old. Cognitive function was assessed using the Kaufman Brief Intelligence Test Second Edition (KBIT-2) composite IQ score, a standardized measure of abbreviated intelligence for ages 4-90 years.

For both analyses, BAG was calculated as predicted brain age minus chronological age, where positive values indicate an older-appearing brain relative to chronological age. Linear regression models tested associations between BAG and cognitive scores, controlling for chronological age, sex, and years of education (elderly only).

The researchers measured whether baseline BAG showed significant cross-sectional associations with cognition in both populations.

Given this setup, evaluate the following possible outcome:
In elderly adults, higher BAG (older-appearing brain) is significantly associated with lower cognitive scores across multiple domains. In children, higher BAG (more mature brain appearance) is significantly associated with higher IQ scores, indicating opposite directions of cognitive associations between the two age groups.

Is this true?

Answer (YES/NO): NO